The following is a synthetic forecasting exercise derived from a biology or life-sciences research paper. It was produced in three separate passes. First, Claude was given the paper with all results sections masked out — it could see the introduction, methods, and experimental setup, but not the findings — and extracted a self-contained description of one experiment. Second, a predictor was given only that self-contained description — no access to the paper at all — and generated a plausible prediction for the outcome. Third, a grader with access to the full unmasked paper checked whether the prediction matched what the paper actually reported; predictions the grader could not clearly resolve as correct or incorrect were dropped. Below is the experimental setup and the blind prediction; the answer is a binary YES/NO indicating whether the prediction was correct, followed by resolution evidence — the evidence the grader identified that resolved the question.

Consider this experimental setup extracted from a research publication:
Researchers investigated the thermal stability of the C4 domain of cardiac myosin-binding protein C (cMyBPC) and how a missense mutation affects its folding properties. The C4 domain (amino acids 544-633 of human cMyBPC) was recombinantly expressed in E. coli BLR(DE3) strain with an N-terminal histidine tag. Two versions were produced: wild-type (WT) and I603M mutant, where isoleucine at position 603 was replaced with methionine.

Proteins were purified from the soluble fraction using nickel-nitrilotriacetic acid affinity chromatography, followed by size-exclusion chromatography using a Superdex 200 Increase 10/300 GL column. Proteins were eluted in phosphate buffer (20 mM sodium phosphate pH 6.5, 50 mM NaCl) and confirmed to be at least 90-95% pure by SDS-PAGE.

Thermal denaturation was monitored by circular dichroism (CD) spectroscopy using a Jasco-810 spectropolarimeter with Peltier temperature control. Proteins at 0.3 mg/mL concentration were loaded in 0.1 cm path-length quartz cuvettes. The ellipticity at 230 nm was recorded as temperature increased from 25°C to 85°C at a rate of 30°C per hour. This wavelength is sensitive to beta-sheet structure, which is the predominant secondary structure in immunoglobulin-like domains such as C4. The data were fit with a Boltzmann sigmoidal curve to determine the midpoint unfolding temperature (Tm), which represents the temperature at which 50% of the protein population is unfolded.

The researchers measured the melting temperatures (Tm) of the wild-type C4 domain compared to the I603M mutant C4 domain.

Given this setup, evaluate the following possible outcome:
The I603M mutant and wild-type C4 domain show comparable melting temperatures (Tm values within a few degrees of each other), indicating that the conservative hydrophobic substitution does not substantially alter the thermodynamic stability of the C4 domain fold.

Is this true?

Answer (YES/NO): NO